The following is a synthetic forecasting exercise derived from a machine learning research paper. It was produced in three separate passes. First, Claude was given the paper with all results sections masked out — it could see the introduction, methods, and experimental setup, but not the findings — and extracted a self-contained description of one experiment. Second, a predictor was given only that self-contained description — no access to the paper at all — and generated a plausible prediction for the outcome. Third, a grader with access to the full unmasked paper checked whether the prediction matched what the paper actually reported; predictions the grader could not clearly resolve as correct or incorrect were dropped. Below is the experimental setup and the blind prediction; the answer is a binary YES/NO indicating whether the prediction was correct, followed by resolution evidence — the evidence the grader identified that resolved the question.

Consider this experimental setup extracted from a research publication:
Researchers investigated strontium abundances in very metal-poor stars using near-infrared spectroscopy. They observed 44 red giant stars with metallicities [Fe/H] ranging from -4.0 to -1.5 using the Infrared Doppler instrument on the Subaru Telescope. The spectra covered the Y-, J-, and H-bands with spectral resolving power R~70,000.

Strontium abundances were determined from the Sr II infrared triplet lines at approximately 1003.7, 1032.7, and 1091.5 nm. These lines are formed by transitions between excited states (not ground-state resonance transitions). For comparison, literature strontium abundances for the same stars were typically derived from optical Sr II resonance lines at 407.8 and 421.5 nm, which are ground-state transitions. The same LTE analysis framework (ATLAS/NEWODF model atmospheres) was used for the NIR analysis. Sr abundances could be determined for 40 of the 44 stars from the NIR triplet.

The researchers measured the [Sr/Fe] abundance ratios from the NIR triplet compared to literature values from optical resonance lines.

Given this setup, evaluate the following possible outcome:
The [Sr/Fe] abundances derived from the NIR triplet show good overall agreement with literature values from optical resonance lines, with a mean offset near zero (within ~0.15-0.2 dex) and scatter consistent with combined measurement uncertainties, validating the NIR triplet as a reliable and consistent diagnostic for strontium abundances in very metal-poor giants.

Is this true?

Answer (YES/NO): NO